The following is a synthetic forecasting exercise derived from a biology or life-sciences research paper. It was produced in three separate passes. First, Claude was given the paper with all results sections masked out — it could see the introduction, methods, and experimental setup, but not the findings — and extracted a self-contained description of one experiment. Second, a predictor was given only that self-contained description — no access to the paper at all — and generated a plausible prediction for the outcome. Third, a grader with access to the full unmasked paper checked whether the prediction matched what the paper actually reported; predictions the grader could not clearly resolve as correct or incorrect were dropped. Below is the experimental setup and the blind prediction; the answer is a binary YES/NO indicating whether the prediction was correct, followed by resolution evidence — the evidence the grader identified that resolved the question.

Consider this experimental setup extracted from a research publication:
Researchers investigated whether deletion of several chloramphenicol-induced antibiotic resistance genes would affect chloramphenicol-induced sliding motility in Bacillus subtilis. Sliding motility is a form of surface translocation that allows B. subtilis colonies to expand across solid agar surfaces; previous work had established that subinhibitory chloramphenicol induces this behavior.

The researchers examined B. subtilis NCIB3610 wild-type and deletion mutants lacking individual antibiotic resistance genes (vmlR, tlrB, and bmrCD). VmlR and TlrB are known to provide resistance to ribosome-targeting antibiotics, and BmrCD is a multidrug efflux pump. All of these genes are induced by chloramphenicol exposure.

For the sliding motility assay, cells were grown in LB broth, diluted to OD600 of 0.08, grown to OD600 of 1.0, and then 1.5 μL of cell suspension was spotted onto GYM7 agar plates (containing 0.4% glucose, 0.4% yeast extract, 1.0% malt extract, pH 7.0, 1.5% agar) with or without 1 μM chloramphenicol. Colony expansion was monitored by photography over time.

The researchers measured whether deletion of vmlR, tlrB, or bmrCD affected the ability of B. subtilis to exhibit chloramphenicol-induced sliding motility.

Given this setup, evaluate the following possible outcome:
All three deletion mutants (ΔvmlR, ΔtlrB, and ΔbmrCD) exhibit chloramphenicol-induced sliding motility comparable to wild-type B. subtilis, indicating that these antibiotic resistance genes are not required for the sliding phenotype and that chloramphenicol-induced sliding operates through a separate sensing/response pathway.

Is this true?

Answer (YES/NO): YES